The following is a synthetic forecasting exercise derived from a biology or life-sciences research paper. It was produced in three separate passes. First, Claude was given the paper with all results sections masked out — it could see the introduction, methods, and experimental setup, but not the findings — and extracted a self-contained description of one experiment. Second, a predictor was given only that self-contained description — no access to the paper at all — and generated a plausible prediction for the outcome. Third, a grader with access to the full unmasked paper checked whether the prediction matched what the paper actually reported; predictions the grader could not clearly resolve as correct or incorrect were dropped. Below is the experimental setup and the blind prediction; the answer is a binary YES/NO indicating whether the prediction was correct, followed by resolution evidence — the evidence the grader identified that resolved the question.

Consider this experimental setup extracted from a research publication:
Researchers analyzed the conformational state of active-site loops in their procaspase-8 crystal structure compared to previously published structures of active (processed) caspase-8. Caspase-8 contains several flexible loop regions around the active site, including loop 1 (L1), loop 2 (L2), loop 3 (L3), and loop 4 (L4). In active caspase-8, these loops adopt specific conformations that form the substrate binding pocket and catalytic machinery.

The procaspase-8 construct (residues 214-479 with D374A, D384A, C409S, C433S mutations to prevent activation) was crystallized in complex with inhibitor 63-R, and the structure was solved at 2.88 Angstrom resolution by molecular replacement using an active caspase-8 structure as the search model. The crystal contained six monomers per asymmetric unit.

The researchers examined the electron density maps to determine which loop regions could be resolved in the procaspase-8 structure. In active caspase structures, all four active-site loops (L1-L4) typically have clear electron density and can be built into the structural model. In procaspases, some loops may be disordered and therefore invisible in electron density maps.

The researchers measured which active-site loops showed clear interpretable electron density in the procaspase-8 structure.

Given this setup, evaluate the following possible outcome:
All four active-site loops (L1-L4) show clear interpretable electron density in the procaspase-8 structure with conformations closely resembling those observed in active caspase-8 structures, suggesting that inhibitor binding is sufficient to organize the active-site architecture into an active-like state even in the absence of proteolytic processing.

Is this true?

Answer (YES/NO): NO